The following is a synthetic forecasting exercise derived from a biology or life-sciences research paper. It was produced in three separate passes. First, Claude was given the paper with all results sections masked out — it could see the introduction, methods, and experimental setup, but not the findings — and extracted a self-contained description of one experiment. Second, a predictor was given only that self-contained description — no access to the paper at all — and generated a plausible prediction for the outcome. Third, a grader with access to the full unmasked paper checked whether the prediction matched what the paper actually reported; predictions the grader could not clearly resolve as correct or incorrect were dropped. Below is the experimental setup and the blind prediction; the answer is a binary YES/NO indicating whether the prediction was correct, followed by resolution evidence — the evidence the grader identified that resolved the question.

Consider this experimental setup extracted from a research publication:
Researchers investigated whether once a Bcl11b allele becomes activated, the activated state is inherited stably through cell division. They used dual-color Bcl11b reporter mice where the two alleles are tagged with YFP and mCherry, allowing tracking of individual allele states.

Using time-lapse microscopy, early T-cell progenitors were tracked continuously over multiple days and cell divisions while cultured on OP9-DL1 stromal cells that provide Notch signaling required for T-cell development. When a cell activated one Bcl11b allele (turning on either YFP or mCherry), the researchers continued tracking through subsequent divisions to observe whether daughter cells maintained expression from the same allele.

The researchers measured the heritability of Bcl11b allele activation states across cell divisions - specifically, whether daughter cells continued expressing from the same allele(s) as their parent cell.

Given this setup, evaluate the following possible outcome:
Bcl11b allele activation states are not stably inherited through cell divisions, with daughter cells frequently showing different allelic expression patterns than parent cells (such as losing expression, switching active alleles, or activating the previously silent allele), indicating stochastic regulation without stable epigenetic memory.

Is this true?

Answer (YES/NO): NO